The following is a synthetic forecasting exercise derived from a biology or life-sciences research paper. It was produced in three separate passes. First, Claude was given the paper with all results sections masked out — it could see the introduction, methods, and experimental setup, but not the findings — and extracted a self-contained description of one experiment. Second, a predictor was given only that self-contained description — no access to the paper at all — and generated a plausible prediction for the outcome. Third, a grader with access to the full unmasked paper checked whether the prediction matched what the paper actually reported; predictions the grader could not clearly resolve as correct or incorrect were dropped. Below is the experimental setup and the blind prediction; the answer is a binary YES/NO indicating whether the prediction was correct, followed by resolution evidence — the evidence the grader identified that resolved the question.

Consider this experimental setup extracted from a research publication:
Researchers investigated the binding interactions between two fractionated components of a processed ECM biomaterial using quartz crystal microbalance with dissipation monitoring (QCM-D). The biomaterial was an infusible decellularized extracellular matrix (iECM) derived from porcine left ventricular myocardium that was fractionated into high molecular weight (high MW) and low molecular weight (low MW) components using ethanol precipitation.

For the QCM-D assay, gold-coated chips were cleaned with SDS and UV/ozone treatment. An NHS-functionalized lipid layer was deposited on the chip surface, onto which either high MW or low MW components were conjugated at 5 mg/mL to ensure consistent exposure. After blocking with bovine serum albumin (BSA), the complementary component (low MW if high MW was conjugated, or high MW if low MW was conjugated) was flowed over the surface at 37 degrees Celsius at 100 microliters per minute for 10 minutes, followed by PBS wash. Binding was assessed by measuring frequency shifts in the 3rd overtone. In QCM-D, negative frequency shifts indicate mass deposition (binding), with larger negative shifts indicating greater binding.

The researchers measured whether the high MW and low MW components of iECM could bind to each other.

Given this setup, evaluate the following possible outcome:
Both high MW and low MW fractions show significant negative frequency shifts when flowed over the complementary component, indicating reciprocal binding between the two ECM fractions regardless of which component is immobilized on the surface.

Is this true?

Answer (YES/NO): NO